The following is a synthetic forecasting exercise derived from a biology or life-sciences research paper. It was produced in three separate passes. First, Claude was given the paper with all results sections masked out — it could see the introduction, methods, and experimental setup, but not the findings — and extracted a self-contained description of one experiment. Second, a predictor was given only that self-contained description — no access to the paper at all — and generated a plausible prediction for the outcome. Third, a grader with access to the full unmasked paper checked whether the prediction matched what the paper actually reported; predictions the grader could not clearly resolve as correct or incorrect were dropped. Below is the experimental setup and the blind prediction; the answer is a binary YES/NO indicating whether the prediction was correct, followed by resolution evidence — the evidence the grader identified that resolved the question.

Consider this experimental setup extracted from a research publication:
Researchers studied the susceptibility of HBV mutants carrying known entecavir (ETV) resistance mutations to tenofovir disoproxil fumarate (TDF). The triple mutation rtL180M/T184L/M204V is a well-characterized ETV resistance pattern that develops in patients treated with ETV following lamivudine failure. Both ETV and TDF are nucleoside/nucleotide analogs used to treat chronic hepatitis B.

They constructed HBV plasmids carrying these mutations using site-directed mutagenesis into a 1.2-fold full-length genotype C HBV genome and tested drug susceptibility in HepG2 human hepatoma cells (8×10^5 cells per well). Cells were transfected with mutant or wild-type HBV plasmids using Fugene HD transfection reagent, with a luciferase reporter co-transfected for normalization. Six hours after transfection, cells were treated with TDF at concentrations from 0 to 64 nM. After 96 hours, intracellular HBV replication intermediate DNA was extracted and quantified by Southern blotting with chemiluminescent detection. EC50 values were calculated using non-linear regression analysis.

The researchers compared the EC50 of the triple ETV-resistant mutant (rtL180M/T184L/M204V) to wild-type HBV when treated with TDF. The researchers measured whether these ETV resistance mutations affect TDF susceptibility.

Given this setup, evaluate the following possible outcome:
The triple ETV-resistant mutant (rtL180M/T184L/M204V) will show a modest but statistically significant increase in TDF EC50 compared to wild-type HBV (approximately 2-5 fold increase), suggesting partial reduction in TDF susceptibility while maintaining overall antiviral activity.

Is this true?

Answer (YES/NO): NO